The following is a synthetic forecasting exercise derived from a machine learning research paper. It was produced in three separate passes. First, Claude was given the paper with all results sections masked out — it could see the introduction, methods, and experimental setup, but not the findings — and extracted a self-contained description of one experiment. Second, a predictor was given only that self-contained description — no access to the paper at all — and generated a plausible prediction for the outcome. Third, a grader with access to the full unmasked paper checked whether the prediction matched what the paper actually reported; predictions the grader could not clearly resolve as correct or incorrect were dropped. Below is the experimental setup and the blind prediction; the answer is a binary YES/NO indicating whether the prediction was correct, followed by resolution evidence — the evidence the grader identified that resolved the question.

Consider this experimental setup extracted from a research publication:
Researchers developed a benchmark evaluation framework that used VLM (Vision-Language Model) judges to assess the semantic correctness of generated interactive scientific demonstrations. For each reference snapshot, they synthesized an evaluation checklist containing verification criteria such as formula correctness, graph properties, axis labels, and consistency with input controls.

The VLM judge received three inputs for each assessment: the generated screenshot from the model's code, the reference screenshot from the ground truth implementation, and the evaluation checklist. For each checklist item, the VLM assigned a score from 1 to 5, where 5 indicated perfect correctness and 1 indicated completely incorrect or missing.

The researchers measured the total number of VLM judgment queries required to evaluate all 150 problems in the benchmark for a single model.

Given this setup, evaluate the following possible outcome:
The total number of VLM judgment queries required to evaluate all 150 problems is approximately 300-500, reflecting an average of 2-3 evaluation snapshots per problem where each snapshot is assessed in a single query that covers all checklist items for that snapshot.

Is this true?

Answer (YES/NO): NO